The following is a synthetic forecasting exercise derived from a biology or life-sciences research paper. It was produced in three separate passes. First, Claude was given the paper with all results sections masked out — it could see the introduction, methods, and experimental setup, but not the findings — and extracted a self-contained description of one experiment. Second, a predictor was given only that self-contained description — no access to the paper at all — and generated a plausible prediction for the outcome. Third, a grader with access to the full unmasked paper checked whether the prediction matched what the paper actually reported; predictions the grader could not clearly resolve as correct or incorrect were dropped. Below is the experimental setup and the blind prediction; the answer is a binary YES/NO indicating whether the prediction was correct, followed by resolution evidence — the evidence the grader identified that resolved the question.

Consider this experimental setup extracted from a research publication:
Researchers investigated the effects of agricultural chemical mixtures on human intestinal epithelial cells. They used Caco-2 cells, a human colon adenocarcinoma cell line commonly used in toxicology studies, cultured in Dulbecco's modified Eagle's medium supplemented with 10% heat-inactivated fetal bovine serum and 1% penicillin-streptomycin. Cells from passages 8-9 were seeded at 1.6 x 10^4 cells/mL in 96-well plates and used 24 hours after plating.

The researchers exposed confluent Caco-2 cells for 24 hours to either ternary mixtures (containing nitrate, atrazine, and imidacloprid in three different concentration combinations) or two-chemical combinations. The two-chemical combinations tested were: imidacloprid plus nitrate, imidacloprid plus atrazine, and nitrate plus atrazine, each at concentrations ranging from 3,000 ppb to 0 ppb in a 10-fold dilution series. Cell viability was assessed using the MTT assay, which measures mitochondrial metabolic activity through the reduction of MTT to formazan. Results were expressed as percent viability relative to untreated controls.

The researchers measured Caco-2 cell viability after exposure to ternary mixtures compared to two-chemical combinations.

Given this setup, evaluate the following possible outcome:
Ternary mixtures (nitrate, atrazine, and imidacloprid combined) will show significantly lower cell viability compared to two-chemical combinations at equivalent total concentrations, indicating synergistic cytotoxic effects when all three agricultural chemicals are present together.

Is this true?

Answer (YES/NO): NO